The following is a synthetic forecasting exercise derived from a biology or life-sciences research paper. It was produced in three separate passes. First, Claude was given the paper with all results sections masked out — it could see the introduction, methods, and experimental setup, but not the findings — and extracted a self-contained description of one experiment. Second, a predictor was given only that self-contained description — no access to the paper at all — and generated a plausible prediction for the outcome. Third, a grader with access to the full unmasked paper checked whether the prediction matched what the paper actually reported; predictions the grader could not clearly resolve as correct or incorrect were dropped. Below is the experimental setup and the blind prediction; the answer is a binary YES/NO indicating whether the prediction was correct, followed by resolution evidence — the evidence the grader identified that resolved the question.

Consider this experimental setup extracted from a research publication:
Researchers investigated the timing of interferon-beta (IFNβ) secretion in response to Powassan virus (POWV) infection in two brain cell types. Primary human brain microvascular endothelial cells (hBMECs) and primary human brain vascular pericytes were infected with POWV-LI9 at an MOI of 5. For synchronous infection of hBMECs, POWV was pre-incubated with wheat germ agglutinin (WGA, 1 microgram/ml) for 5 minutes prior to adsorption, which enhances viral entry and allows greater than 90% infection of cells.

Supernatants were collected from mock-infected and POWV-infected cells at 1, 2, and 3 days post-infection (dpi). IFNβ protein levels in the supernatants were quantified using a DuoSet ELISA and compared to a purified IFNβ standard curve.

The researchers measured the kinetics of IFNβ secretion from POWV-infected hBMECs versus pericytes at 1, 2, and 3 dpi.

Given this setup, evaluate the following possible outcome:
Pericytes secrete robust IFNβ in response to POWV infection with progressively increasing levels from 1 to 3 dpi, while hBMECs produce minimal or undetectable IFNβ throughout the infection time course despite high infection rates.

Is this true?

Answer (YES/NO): NO